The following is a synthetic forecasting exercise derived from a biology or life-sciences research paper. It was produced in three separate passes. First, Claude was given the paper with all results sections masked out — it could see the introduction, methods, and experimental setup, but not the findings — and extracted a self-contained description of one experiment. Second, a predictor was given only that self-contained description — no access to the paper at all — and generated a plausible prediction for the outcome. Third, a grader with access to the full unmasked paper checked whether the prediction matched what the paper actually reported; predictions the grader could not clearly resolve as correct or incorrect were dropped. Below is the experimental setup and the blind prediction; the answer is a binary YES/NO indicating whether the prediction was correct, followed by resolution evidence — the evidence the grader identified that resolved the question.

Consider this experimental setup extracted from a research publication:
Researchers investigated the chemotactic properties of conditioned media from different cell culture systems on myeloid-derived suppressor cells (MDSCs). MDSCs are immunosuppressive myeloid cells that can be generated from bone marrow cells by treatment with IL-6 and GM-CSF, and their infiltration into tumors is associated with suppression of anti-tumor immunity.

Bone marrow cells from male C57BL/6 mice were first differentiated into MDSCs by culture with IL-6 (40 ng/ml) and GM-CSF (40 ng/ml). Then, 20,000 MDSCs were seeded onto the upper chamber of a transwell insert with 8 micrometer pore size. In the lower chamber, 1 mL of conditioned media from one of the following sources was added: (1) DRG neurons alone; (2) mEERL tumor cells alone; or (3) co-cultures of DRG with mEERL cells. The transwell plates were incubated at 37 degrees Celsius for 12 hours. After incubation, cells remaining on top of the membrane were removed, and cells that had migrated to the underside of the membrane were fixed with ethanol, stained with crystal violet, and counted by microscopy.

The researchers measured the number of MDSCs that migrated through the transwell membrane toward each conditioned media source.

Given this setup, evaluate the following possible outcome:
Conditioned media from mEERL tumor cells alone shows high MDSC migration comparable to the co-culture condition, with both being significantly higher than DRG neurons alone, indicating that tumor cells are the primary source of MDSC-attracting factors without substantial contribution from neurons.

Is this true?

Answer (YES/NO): NO